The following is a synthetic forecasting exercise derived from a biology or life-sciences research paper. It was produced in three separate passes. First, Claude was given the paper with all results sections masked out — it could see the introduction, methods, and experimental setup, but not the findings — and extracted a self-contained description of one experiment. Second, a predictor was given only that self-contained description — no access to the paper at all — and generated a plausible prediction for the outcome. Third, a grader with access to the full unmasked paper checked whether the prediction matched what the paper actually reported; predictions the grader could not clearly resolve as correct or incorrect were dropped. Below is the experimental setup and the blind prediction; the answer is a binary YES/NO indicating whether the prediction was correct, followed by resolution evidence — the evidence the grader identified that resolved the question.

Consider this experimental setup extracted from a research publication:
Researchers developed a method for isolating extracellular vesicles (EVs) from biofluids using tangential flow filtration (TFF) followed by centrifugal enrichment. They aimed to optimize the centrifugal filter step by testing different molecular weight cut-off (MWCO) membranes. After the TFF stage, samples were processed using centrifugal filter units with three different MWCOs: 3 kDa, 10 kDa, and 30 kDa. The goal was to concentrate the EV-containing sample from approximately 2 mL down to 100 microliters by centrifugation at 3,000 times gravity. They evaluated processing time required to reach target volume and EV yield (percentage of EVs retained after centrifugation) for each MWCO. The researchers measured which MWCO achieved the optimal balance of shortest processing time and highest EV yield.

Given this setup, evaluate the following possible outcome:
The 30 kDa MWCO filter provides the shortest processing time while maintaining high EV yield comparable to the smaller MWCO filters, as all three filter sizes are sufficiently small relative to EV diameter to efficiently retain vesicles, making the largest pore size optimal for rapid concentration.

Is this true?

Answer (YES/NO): NO